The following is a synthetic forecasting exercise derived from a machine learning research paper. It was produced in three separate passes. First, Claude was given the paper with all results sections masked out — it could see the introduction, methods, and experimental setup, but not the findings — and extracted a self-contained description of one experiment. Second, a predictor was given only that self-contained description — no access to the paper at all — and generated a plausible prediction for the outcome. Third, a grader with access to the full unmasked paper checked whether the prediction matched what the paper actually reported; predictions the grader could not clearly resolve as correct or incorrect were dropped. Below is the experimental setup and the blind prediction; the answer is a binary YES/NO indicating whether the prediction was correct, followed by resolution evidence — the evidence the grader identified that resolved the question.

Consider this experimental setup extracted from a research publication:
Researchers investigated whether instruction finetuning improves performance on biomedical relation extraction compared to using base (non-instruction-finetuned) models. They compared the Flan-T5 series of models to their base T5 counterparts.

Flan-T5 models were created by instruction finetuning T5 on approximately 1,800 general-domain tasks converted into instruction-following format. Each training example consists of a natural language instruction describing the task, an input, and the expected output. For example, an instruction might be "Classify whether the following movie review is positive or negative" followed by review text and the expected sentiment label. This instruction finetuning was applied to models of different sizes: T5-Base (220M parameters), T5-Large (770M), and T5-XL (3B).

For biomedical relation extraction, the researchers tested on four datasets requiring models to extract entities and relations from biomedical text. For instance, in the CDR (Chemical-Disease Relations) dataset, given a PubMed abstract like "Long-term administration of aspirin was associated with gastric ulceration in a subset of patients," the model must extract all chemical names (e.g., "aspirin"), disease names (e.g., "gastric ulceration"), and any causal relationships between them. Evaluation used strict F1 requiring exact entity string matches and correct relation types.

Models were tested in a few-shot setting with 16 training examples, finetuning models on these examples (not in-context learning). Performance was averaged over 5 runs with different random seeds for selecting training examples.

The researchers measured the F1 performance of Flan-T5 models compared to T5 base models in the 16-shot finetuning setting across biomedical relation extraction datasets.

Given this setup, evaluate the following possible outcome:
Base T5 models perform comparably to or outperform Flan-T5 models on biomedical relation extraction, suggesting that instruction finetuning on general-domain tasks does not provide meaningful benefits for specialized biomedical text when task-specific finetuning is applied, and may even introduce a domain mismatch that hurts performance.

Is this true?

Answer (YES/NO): NO